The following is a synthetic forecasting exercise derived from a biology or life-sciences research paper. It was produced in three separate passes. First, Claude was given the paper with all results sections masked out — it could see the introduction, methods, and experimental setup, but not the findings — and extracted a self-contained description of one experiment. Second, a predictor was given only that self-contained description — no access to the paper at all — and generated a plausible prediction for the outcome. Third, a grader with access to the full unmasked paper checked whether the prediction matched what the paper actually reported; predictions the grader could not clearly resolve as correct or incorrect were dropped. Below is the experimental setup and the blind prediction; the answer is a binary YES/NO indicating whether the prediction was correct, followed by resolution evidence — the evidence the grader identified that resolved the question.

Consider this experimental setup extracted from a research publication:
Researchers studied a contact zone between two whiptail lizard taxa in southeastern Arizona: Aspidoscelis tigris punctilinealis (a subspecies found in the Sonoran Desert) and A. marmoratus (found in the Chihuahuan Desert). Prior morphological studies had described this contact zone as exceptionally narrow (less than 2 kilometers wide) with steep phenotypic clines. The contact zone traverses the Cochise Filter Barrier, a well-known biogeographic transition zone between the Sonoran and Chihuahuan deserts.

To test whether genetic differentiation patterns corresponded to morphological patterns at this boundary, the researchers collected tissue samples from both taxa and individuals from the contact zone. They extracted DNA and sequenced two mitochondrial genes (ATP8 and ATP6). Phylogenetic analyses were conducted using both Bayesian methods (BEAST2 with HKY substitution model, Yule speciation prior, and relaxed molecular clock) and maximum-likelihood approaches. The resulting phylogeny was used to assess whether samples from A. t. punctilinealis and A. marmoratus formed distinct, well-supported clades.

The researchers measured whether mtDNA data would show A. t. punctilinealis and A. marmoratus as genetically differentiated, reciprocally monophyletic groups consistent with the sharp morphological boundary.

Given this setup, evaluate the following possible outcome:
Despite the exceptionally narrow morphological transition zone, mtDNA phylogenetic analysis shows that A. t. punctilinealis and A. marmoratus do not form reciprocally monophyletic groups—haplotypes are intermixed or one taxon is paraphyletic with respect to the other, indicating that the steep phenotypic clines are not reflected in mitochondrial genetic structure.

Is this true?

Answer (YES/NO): NO